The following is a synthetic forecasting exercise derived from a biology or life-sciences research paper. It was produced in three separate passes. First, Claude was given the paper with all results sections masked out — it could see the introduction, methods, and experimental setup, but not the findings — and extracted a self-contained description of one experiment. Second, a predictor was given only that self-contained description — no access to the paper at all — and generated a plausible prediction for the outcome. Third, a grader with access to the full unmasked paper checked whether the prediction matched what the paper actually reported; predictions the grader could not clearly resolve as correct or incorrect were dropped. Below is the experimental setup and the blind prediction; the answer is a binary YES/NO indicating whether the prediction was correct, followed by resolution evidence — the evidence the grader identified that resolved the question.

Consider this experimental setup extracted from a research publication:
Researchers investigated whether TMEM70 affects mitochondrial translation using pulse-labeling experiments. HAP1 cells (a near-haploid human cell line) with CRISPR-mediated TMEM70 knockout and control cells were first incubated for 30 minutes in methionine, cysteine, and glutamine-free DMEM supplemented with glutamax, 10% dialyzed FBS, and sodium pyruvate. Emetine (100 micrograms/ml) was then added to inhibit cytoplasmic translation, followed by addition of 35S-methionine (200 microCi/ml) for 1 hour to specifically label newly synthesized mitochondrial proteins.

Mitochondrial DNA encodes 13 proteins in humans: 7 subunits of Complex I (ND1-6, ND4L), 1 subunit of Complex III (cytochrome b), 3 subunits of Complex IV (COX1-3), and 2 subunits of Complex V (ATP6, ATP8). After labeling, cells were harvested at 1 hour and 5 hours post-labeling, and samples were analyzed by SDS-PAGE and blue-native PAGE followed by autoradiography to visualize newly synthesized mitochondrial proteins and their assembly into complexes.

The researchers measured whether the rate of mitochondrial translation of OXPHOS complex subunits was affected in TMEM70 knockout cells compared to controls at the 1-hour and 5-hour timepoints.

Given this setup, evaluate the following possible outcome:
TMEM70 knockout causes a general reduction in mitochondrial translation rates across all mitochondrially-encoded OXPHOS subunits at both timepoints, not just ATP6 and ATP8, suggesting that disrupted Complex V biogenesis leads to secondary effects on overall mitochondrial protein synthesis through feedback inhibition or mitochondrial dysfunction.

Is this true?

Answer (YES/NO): NO